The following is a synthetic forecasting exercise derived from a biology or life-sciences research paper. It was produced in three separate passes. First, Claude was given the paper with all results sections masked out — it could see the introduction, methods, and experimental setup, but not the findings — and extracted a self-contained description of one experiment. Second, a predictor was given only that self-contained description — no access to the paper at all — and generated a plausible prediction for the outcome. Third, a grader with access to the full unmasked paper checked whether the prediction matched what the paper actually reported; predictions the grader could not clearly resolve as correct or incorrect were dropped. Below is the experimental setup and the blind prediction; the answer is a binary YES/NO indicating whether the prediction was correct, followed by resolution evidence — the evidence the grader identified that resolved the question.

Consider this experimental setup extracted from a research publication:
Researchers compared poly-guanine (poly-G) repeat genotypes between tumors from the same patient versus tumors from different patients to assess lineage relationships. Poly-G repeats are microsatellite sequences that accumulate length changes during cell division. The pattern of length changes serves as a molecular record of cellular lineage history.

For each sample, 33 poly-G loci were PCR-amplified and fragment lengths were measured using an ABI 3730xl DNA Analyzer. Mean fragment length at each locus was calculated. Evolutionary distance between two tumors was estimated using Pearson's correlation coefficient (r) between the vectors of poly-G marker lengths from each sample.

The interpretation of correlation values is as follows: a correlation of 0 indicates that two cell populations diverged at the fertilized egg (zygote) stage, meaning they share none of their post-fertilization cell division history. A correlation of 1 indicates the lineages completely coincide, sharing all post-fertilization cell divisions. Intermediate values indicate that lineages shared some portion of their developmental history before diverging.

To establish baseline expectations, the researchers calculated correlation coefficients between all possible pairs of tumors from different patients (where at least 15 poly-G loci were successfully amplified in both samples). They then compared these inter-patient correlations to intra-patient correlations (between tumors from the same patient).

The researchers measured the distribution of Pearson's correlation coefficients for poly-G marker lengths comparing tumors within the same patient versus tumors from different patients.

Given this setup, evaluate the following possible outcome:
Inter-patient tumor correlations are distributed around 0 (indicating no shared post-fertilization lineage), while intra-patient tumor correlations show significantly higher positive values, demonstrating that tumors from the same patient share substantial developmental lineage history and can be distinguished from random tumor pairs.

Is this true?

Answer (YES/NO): YES